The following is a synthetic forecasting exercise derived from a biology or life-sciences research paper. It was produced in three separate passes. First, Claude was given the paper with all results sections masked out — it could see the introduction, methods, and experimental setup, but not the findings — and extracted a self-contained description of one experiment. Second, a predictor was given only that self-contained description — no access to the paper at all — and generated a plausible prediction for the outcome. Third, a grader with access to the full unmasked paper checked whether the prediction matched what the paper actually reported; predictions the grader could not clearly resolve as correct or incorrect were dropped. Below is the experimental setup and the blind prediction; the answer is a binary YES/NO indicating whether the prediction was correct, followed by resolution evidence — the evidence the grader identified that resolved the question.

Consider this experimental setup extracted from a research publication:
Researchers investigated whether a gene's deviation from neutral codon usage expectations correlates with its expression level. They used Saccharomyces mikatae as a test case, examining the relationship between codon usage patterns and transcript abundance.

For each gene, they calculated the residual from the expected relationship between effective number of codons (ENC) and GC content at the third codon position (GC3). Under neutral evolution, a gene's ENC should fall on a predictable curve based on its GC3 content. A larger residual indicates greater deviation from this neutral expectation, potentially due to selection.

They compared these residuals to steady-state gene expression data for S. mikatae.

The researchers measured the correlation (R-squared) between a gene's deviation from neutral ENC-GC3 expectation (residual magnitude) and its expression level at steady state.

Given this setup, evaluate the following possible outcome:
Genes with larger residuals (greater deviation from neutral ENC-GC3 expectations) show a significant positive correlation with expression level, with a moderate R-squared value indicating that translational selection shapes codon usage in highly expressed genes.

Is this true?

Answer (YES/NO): YES